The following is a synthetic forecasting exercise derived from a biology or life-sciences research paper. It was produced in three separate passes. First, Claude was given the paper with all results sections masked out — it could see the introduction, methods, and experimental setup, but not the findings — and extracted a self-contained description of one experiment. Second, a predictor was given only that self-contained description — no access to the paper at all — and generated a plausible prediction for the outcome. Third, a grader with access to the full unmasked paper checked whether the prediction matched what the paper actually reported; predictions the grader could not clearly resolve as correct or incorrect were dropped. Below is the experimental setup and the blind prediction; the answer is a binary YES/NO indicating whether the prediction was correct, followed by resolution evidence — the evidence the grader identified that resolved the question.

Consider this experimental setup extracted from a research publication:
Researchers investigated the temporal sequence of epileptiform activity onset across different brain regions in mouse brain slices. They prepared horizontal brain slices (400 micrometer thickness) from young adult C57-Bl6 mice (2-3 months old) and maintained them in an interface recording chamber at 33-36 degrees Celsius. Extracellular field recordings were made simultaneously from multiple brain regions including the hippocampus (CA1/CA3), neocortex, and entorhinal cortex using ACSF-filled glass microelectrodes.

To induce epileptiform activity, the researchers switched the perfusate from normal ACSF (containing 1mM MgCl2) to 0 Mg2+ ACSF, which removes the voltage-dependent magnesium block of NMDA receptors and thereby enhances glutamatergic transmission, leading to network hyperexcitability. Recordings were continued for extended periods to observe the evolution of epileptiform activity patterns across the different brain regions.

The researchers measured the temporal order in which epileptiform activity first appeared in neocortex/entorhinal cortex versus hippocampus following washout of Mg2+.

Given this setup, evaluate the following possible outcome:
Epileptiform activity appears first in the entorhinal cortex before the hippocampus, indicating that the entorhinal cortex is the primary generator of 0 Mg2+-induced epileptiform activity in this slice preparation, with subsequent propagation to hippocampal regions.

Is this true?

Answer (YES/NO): NO